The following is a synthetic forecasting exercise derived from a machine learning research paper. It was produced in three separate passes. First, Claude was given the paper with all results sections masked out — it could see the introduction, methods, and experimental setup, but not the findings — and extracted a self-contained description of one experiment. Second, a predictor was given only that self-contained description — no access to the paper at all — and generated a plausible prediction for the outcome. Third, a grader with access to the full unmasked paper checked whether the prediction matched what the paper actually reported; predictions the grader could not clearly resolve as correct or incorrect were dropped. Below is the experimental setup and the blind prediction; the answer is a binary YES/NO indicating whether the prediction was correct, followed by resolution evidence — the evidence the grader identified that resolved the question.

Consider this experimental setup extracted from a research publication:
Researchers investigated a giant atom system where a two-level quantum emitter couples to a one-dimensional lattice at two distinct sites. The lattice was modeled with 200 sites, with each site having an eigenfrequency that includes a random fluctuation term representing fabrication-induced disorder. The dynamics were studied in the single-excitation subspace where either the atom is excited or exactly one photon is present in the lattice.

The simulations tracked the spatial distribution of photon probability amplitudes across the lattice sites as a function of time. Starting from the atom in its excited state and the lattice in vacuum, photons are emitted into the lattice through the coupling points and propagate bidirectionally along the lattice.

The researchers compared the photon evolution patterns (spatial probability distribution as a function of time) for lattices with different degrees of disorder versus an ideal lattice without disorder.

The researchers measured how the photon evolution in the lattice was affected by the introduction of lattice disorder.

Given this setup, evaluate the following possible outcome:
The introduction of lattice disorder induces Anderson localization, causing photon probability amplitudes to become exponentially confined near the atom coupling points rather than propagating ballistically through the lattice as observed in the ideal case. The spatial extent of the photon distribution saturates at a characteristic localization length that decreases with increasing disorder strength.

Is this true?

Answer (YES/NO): NO